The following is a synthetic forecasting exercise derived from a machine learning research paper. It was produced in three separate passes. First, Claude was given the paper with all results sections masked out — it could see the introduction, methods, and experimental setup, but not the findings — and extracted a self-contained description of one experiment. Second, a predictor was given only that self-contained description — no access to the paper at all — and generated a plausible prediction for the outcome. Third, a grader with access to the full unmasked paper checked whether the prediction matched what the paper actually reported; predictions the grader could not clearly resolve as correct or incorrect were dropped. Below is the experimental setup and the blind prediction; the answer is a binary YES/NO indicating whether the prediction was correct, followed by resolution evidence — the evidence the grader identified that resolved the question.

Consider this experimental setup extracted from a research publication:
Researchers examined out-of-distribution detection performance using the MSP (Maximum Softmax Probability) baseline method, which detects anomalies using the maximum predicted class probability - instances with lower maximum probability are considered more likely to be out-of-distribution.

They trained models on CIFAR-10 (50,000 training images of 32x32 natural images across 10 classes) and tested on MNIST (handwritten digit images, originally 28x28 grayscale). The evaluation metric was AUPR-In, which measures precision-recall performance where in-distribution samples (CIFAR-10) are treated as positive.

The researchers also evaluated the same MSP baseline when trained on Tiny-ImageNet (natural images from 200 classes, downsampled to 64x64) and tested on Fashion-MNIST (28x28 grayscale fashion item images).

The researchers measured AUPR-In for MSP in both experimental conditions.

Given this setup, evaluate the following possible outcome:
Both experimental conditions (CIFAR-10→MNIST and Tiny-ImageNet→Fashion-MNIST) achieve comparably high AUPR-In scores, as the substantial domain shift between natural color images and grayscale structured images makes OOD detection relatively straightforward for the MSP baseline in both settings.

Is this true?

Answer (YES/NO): NO